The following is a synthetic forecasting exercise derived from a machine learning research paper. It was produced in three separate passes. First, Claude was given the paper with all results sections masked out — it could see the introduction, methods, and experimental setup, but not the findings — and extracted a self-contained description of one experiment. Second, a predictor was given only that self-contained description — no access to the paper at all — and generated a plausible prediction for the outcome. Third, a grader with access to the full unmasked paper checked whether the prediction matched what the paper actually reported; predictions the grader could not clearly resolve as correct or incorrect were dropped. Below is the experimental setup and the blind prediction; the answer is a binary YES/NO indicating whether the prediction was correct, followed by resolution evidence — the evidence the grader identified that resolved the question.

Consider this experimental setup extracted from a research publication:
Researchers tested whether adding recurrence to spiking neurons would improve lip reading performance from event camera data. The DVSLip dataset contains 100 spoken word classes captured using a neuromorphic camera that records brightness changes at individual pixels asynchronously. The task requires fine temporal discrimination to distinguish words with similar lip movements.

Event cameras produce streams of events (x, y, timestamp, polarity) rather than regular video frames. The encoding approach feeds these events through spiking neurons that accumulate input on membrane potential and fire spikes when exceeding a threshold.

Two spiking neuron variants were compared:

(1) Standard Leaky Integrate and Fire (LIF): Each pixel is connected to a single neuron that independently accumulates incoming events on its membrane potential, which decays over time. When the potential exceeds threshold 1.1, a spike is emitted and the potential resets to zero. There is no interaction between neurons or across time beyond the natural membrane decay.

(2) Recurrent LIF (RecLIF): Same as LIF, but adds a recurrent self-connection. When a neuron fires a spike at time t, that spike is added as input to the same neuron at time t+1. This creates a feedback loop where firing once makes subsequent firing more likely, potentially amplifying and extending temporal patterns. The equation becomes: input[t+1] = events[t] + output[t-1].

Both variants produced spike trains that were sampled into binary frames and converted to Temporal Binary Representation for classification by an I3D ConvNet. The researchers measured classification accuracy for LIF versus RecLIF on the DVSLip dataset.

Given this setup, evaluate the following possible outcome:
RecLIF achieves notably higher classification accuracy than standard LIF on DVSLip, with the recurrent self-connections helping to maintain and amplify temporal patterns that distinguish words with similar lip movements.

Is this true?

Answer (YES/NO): NO